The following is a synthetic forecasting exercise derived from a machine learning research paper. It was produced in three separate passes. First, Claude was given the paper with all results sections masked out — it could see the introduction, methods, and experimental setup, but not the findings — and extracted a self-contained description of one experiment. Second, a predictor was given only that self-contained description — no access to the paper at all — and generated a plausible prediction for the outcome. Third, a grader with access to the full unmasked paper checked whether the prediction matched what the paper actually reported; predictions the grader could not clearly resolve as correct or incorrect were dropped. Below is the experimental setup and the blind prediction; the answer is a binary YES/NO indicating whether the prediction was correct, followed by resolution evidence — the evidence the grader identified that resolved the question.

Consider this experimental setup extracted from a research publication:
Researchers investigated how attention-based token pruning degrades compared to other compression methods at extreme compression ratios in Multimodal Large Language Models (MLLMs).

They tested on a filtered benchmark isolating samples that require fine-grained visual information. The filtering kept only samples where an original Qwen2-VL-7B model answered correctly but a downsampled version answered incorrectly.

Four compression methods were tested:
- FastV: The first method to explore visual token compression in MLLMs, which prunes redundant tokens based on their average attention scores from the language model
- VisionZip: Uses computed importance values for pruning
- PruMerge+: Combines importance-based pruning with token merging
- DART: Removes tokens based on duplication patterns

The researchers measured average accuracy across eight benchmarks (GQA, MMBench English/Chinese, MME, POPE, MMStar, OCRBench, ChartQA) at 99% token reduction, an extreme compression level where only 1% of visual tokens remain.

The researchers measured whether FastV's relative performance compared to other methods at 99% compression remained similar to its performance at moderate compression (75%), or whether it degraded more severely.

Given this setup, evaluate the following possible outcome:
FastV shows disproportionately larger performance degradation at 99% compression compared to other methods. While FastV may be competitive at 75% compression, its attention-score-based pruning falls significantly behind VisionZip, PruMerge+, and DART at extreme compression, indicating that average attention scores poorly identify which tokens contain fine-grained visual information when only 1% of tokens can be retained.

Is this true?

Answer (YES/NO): YES